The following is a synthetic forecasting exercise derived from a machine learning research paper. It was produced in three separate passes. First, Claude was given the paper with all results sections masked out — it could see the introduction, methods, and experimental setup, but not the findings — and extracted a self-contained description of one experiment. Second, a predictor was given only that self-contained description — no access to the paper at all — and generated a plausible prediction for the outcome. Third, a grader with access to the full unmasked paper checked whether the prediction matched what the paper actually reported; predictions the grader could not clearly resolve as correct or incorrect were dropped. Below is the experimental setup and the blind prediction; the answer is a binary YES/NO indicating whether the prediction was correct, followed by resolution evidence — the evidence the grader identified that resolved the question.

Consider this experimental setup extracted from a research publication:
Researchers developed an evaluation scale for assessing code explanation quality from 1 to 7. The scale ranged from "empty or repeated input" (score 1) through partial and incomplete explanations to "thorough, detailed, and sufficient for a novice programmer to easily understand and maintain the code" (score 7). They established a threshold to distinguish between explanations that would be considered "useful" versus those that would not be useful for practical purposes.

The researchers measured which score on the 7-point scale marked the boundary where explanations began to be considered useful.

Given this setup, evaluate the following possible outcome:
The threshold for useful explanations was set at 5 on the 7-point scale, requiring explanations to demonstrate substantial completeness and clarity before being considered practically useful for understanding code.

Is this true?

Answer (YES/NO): NO